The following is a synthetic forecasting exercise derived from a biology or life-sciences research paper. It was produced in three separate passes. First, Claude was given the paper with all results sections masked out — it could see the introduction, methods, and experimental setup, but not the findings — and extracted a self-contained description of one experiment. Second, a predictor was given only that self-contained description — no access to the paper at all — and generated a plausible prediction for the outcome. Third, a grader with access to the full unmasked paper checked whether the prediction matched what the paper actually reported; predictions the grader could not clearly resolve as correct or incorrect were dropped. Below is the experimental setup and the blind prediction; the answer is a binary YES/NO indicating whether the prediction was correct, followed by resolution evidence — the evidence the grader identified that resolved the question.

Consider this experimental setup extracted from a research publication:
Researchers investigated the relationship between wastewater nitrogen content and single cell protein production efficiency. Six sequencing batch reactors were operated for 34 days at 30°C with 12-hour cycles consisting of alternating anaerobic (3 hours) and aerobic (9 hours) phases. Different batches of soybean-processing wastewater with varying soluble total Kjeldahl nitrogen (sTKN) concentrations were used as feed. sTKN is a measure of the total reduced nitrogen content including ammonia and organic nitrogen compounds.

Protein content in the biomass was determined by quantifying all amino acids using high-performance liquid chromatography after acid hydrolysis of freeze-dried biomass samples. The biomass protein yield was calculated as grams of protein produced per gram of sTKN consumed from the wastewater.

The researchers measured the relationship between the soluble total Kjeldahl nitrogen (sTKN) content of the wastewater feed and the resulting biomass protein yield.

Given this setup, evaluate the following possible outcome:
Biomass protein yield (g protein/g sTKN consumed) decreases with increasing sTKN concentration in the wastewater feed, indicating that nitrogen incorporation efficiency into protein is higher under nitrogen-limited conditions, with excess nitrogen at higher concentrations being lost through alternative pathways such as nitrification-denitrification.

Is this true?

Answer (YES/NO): NO